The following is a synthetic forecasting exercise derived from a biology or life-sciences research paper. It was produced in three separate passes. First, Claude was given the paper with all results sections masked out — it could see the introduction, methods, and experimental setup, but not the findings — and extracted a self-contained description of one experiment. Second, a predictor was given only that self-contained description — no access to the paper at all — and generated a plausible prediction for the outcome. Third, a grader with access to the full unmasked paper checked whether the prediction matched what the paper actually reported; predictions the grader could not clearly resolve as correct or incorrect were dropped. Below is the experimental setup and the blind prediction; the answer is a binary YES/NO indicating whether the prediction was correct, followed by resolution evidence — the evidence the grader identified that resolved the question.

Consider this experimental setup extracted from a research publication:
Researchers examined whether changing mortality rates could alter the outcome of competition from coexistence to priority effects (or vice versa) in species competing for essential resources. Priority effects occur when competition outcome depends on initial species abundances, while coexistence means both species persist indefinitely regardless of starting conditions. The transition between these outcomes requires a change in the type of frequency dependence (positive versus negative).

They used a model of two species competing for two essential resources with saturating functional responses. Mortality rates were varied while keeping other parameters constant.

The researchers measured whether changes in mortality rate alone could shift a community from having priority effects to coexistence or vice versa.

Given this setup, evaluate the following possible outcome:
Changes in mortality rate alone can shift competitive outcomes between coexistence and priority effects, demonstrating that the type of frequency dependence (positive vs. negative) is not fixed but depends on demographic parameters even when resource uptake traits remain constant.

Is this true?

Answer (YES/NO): YES